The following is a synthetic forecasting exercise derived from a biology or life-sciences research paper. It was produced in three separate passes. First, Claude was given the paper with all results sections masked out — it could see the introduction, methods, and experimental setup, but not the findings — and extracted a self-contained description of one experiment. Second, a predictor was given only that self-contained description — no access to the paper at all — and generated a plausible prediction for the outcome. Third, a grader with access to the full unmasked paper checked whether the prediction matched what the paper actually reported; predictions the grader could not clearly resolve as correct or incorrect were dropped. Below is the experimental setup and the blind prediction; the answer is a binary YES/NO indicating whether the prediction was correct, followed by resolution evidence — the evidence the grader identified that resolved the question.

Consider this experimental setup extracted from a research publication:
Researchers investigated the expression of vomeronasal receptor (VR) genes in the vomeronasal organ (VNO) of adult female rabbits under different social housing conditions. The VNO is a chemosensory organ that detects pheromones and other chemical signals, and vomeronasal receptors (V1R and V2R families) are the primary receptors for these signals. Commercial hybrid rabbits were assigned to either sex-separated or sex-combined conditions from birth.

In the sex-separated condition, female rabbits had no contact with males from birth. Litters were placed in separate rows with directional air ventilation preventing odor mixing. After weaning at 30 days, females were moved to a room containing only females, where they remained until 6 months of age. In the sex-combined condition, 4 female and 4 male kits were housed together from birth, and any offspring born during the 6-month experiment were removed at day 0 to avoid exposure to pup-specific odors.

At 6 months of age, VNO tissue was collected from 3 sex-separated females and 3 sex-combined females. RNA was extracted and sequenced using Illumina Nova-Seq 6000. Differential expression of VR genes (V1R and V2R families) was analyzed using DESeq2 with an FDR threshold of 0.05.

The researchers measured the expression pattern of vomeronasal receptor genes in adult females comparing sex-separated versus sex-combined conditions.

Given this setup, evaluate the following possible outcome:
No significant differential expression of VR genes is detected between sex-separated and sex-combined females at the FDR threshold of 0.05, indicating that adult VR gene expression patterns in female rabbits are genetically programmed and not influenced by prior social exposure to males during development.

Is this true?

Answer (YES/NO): NO